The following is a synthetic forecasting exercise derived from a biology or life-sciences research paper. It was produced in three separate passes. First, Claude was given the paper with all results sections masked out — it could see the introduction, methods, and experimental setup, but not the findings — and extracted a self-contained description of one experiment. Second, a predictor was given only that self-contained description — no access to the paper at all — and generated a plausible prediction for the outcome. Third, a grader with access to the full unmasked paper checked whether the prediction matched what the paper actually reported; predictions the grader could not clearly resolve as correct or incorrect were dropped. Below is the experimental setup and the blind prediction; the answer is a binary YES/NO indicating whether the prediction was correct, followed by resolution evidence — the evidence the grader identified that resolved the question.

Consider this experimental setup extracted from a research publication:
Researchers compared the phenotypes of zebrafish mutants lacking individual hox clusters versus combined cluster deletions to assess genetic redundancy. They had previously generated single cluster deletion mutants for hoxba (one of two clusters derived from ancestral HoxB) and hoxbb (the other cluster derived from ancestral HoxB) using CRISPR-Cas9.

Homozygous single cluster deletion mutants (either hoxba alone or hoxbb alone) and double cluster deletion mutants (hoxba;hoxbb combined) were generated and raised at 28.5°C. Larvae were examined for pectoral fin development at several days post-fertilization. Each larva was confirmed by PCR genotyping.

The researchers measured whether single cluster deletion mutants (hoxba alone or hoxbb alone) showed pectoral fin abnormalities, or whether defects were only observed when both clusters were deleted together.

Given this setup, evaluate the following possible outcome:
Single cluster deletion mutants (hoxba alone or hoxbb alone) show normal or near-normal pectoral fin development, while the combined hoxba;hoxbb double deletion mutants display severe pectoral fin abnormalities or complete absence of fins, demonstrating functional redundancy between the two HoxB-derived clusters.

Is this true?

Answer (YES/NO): NO